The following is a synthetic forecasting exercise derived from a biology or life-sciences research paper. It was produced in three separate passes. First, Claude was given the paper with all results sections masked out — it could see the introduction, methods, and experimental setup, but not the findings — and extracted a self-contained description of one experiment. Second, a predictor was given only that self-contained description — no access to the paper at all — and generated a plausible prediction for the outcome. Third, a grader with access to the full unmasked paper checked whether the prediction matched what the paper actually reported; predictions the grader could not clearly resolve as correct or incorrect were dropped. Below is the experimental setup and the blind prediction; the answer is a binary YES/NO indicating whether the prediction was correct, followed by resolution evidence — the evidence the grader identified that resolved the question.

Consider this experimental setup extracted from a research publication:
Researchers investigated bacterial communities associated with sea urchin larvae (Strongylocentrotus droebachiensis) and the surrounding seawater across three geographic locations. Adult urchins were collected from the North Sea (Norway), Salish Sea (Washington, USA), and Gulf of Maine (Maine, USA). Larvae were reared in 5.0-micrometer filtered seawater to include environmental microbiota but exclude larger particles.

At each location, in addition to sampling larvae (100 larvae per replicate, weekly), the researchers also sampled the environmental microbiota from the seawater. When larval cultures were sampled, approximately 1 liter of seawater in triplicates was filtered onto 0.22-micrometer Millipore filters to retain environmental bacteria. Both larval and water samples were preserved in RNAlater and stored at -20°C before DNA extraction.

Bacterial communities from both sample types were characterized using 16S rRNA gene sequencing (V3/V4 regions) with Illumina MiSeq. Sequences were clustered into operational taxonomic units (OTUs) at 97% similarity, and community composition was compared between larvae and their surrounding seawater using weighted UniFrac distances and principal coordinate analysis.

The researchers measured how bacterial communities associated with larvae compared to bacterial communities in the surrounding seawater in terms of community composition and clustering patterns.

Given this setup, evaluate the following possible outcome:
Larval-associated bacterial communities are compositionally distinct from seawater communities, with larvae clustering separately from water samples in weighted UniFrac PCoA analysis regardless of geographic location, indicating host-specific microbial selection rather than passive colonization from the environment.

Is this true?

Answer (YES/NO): YES